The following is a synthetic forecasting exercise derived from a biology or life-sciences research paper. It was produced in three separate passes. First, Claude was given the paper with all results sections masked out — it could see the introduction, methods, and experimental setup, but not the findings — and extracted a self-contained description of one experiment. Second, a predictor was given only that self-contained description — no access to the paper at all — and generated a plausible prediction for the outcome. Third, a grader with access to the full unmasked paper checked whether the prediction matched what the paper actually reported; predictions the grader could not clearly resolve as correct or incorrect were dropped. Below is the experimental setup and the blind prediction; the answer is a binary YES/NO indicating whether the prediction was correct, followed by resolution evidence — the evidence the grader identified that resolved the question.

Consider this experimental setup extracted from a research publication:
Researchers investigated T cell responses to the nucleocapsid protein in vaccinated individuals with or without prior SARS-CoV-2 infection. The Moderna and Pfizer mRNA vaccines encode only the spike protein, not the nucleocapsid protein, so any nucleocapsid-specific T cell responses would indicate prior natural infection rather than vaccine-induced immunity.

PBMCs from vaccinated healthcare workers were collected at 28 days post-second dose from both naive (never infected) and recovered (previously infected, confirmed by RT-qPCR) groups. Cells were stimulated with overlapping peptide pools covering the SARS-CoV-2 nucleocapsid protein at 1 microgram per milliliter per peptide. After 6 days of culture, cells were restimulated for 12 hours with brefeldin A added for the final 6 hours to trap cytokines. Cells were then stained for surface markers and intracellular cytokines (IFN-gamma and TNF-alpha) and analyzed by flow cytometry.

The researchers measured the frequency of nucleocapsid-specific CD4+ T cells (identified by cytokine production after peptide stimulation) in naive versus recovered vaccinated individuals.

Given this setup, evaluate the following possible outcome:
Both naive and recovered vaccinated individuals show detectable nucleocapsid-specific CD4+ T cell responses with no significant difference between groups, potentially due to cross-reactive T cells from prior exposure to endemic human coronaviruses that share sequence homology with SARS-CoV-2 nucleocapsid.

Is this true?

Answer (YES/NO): NO